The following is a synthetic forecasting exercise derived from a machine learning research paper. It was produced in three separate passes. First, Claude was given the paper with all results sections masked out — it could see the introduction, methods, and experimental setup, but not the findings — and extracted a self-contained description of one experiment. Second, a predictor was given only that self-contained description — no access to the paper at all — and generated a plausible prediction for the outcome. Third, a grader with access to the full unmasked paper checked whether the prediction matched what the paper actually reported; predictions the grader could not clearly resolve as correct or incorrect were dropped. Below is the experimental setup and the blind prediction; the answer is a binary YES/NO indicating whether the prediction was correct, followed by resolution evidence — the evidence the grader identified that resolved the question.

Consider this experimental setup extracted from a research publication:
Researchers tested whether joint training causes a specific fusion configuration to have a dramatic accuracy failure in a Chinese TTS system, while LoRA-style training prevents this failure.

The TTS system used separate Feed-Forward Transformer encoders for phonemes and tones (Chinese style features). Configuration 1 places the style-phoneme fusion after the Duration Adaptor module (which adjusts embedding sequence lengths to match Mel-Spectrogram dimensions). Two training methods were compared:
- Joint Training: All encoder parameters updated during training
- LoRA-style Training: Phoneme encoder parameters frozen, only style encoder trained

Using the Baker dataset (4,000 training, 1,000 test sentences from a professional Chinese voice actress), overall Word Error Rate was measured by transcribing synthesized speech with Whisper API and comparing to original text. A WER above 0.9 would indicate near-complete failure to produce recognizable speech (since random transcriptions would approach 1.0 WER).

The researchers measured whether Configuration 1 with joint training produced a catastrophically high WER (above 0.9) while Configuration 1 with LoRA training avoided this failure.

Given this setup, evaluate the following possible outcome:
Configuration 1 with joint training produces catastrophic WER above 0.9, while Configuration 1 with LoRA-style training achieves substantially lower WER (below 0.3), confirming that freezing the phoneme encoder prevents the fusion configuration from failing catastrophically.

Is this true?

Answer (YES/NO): NO